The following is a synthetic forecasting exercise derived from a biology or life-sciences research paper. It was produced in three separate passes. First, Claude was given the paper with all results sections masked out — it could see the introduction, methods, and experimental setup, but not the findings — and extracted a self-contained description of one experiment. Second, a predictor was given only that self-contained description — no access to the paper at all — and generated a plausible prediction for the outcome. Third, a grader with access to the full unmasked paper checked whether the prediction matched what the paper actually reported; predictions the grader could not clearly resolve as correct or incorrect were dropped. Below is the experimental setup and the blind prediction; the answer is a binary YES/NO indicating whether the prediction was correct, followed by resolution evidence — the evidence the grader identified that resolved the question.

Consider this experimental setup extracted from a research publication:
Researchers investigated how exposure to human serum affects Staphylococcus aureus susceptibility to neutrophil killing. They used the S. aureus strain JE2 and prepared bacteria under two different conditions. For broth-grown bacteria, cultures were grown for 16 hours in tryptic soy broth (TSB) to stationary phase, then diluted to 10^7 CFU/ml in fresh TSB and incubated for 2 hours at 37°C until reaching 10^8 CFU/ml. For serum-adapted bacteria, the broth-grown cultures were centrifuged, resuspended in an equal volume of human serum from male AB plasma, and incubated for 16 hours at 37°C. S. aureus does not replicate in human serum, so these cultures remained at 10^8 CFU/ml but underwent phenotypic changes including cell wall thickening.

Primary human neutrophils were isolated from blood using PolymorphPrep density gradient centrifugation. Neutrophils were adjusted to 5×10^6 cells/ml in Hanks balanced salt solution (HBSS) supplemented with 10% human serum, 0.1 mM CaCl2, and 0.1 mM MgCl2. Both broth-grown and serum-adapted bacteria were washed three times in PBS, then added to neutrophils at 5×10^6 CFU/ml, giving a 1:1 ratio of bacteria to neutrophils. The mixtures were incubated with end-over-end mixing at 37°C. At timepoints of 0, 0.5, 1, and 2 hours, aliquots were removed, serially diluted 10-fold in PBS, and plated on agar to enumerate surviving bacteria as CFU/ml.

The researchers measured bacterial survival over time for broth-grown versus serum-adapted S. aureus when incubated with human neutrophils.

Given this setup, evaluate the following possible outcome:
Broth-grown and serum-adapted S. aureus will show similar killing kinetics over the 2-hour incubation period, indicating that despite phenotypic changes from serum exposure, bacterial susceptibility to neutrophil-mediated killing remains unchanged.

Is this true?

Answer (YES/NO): NO